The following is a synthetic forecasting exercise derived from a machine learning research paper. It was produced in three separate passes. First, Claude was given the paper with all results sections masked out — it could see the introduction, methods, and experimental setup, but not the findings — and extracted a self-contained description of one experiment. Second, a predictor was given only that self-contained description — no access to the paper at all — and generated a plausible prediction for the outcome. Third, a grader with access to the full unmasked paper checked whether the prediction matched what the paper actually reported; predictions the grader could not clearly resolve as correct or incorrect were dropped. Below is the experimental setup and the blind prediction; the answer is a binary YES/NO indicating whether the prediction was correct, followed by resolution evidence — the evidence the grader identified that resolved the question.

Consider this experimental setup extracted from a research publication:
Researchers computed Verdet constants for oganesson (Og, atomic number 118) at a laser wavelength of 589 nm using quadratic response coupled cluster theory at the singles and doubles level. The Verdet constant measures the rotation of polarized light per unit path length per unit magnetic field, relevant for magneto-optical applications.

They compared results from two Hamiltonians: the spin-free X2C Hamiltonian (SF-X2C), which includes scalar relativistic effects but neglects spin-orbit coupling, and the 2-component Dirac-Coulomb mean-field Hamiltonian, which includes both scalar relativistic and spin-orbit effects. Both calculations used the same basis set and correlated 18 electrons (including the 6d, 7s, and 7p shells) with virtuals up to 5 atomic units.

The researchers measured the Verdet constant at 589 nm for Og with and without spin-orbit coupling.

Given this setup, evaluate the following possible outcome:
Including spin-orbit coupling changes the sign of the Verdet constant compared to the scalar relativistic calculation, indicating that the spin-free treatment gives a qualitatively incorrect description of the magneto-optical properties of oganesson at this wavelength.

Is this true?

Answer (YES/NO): NO